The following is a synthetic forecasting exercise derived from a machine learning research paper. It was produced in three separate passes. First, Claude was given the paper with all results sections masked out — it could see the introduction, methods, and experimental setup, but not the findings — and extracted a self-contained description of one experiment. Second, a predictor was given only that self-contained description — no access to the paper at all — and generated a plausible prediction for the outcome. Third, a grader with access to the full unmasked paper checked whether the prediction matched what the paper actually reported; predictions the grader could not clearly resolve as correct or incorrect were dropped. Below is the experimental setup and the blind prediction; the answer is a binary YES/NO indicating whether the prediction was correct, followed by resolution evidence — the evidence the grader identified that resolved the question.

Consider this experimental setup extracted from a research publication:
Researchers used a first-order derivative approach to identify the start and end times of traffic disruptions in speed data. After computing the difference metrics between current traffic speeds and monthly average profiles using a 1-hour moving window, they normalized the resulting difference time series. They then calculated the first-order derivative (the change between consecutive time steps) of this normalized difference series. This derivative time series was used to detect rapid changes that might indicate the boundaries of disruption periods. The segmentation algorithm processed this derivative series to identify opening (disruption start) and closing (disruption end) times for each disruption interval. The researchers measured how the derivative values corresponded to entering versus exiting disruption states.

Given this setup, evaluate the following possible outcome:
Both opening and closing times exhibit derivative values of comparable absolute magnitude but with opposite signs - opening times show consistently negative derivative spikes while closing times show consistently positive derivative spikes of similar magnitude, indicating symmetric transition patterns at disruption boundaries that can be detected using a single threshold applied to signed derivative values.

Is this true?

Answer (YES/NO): NO